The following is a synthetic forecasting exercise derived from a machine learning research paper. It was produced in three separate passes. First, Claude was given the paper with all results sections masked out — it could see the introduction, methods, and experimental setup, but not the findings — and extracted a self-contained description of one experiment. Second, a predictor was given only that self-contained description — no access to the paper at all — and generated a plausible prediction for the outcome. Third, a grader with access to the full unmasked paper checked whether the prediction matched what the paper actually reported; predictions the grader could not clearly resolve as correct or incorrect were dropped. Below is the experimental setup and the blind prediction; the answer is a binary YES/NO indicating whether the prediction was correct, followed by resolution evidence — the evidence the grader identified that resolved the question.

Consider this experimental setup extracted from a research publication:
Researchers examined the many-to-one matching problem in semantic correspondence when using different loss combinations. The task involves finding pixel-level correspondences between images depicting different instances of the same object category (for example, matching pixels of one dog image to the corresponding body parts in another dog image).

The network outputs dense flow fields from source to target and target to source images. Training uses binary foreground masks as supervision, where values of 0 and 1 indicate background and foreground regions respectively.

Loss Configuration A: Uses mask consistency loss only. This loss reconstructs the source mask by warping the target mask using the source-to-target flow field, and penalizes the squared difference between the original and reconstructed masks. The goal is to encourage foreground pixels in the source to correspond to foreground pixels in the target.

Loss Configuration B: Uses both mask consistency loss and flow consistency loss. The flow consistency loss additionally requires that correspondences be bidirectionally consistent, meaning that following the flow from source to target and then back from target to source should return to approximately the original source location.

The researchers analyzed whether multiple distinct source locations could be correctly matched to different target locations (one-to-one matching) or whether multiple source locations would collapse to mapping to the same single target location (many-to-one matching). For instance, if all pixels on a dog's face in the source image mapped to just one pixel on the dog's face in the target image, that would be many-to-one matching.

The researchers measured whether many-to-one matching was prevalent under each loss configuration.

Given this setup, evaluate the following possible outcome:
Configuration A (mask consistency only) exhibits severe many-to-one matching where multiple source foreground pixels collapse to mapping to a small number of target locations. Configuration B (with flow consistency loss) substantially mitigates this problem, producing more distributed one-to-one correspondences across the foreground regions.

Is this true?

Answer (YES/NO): YES